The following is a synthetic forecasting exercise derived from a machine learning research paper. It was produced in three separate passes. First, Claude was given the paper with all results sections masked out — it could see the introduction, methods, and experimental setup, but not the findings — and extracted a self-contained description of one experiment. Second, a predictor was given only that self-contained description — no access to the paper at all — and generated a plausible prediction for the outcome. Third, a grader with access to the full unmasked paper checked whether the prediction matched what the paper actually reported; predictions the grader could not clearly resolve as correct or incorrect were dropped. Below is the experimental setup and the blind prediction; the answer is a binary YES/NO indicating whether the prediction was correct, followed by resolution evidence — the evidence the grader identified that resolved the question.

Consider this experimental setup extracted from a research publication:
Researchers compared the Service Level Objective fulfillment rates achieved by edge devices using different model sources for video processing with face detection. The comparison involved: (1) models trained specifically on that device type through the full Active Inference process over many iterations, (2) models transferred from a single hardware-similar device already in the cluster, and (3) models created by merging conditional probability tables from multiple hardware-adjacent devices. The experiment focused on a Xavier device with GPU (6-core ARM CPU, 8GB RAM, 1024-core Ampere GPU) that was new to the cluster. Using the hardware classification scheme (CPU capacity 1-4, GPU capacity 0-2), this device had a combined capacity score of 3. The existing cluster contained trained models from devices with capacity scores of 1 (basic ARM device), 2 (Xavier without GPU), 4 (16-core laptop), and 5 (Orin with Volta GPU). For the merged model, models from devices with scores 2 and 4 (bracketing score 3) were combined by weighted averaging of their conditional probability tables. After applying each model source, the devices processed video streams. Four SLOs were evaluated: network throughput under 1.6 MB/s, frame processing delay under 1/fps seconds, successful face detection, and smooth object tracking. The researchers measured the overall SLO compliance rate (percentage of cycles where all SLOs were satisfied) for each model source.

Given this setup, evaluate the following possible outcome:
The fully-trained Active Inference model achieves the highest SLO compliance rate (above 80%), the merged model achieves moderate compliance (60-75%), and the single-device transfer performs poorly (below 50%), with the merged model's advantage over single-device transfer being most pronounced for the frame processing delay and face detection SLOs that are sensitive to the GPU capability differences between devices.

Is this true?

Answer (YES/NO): NO